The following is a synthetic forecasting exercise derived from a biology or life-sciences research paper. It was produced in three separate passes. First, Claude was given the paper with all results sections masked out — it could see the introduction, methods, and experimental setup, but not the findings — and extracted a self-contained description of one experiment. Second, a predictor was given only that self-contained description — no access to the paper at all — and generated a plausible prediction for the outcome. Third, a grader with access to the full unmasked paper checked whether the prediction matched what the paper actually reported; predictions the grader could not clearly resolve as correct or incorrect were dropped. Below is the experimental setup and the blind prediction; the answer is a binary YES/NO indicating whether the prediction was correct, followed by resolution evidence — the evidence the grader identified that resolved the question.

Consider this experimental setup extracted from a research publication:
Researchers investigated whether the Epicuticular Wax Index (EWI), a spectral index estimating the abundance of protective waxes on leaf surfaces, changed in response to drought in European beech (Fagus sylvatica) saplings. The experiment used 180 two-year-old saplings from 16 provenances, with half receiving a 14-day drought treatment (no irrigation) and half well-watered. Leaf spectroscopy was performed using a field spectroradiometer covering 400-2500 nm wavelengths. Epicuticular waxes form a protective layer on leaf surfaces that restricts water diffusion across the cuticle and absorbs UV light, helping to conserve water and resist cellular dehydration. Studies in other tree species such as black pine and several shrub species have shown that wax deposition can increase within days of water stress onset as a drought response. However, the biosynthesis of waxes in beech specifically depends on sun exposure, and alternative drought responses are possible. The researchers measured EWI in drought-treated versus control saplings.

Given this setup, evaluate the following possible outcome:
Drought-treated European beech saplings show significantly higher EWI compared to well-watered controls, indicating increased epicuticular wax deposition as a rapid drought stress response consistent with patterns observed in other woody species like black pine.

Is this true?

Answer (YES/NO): NO